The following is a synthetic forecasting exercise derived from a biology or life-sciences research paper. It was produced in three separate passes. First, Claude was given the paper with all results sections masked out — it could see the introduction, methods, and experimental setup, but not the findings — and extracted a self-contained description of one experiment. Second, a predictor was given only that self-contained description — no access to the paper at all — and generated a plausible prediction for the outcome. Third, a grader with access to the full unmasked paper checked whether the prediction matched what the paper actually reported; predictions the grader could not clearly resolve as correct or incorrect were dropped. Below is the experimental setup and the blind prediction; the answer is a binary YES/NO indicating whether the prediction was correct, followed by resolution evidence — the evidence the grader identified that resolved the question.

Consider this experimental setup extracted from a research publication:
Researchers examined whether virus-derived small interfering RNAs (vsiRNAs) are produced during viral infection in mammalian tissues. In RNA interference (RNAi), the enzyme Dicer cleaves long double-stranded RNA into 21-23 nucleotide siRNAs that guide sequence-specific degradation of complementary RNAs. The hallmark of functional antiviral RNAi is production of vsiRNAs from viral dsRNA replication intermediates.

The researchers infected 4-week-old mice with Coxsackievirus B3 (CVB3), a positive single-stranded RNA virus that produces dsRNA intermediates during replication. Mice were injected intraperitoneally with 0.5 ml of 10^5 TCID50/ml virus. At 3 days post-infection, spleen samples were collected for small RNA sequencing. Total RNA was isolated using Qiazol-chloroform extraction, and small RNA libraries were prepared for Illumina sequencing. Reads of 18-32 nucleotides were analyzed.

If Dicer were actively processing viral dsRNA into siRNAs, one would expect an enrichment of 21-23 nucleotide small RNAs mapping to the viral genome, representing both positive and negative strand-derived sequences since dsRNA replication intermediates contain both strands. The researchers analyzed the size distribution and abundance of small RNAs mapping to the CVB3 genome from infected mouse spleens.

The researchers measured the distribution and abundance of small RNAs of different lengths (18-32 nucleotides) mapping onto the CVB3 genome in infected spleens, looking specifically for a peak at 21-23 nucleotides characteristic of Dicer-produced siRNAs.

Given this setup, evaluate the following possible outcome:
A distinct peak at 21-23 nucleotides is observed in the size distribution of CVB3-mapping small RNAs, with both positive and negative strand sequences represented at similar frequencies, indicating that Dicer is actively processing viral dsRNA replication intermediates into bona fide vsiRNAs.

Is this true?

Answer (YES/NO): NO